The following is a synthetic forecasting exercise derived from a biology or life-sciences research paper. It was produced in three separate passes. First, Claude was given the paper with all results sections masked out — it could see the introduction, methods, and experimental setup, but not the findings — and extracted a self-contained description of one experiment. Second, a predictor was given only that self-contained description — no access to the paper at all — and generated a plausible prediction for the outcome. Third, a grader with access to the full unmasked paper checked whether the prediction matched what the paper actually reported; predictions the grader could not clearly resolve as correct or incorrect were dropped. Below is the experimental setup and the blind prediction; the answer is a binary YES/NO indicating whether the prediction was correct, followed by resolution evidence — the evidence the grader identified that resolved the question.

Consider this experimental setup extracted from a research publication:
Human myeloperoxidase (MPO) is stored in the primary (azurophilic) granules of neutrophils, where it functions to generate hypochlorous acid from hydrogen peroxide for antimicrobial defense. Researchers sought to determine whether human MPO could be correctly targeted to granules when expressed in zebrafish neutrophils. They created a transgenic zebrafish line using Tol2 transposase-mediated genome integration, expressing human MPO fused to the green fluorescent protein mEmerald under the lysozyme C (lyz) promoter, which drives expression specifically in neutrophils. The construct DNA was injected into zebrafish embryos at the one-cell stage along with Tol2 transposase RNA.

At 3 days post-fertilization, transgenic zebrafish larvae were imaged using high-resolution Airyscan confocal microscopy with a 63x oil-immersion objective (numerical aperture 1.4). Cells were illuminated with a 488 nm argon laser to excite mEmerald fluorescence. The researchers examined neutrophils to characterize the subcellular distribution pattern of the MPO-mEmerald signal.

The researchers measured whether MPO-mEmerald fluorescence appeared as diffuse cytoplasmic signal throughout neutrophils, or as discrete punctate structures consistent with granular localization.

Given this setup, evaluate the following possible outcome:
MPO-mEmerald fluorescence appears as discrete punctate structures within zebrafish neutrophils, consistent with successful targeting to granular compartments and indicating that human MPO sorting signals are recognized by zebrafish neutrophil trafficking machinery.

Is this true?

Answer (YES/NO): YES